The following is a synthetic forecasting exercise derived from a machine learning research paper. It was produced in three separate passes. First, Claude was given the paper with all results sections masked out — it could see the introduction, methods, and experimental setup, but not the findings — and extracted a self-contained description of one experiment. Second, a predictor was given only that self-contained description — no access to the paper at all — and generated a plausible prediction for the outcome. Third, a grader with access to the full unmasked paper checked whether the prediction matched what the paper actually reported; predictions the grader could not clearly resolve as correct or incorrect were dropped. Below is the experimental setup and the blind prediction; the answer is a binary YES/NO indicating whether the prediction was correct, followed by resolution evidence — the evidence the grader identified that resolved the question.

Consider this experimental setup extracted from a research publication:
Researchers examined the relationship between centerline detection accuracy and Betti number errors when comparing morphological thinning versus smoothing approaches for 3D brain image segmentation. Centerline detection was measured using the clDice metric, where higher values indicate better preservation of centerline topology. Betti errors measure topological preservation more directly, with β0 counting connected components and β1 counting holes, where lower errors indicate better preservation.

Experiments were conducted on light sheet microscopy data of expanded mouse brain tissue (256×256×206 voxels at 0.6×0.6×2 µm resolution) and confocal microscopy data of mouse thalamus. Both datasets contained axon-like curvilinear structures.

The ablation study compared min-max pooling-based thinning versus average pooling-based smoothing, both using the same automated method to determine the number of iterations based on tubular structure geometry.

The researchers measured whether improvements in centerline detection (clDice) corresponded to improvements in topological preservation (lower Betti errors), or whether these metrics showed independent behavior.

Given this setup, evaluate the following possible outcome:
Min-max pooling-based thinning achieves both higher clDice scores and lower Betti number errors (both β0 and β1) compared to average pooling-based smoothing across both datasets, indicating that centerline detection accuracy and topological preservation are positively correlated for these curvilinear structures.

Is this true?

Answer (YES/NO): NO